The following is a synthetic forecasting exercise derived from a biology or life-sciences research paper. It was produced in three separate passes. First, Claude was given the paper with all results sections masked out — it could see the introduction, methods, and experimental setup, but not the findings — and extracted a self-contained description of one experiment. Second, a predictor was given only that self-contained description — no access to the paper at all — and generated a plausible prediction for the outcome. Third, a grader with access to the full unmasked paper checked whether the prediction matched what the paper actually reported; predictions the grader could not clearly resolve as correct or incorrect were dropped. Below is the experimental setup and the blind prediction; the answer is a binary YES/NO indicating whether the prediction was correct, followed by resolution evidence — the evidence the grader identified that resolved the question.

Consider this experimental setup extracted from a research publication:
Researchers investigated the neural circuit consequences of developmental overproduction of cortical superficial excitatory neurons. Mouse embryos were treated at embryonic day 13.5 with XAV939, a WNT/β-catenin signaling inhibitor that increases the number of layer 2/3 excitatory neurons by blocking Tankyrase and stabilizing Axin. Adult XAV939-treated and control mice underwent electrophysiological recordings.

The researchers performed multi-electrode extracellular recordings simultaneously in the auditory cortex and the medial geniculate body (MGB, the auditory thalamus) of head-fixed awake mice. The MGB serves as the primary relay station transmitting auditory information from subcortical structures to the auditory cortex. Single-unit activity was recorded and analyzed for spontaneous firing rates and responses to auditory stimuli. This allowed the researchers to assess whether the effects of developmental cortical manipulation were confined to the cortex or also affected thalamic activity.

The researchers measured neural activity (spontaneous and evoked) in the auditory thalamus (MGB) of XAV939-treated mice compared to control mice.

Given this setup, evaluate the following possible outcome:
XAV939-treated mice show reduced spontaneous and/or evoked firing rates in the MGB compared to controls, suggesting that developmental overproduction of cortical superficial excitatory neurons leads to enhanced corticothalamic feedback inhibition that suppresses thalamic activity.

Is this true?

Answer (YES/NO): NO